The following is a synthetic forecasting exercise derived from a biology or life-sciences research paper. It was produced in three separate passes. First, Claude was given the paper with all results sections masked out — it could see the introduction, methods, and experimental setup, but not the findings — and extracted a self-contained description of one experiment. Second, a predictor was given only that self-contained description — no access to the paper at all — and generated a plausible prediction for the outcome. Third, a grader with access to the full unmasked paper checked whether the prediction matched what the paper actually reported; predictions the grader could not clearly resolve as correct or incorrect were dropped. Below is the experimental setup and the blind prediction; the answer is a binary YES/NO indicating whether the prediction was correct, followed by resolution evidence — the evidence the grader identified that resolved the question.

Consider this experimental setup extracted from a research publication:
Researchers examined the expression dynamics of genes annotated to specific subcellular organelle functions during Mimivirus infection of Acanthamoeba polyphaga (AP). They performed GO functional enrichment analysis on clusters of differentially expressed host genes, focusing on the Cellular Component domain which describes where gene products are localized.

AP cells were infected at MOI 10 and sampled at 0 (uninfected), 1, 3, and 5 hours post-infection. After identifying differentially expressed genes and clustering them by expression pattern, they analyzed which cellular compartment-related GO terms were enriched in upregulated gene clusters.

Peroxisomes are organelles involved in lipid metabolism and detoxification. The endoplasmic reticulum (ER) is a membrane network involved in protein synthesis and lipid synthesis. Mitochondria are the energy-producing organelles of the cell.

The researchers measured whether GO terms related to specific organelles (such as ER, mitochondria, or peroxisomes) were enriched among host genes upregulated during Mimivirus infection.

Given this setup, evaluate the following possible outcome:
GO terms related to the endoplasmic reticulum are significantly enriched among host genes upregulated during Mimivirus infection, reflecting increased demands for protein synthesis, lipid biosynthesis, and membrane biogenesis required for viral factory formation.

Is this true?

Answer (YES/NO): YES